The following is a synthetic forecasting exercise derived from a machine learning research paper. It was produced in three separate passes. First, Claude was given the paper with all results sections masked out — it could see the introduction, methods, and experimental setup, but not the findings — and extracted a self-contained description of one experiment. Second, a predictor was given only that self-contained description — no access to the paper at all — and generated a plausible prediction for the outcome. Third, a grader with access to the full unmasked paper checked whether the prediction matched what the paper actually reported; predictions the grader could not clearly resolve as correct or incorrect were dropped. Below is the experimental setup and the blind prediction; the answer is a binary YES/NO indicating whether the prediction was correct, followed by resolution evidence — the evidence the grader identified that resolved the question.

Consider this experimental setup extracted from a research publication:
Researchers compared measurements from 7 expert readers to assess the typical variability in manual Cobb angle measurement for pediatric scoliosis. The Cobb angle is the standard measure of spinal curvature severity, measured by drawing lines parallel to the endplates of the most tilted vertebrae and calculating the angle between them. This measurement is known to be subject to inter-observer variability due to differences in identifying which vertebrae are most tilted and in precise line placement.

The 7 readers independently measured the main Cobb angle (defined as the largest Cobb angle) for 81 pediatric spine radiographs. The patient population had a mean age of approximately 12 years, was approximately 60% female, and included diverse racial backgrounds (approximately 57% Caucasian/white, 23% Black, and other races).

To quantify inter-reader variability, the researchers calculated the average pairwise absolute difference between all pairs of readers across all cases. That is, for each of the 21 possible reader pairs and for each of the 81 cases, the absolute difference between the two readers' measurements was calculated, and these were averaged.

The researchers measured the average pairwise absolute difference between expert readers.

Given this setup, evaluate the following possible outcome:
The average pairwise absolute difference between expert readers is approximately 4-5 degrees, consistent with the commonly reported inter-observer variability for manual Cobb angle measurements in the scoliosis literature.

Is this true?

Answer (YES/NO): NO